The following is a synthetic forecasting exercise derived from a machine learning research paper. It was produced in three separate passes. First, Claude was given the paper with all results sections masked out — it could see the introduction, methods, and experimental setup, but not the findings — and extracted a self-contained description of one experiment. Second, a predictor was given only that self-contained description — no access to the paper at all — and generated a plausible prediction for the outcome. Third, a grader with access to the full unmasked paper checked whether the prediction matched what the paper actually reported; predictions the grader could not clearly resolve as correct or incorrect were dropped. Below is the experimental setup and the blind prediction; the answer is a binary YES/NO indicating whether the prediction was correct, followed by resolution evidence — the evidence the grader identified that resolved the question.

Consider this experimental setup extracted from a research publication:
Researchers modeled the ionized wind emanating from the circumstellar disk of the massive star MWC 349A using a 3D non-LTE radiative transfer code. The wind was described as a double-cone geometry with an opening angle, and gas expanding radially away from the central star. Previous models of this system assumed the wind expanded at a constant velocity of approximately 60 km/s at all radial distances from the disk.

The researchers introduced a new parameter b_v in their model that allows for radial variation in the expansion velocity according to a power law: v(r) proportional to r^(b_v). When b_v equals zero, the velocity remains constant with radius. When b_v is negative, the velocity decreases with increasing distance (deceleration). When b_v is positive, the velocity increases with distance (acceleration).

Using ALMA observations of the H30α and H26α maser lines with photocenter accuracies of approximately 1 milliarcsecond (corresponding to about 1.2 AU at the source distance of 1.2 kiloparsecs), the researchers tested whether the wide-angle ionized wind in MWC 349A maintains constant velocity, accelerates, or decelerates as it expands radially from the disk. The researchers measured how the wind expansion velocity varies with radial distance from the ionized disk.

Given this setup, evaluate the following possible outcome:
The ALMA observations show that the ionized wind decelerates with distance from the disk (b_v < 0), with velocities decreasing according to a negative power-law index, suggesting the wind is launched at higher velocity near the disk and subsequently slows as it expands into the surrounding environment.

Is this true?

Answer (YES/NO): YES